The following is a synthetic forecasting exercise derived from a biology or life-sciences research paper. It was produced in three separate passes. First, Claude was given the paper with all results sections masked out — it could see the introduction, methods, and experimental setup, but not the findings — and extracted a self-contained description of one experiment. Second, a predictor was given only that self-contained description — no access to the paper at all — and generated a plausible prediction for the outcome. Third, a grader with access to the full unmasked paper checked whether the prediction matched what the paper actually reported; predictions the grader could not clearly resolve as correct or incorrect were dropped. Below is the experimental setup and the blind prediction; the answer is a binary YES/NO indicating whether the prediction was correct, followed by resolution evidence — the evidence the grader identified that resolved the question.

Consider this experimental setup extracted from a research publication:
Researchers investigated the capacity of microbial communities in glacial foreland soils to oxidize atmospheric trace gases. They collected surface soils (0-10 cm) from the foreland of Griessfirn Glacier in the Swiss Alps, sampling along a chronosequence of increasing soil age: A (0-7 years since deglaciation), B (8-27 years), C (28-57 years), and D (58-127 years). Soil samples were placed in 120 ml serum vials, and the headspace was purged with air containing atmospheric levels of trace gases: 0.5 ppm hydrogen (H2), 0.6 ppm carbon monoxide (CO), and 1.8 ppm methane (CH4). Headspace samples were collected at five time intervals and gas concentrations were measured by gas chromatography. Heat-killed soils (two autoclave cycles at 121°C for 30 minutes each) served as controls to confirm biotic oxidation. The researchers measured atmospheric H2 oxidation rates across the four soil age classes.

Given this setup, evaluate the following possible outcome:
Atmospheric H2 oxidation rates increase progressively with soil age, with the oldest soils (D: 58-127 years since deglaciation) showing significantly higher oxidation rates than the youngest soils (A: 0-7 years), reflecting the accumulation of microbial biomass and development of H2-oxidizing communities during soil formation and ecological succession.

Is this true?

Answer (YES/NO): NO